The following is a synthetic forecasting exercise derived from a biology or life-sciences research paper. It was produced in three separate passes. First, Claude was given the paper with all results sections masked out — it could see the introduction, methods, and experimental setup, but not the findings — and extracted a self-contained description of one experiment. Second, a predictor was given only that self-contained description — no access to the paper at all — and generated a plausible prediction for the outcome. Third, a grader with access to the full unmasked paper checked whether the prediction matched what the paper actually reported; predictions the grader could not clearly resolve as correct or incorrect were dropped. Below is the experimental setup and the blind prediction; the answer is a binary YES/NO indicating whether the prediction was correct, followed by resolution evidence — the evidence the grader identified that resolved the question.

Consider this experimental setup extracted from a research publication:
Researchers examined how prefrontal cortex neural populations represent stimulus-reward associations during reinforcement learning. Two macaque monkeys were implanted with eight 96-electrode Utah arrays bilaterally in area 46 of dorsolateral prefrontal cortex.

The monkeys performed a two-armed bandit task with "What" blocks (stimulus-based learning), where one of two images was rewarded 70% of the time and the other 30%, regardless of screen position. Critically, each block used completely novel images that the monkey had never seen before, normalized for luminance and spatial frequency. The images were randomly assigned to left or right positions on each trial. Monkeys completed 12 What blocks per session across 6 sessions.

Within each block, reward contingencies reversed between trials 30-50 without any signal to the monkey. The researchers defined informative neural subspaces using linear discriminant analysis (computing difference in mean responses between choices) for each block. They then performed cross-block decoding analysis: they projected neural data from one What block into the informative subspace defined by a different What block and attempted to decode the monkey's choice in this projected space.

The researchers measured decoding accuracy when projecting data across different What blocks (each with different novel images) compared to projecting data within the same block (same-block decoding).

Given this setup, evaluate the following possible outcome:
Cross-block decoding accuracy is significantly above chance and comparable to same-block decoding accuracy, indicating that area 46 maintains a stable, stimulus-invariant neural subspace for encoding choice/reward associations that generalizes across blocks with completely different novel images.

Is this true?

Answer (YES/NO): NO